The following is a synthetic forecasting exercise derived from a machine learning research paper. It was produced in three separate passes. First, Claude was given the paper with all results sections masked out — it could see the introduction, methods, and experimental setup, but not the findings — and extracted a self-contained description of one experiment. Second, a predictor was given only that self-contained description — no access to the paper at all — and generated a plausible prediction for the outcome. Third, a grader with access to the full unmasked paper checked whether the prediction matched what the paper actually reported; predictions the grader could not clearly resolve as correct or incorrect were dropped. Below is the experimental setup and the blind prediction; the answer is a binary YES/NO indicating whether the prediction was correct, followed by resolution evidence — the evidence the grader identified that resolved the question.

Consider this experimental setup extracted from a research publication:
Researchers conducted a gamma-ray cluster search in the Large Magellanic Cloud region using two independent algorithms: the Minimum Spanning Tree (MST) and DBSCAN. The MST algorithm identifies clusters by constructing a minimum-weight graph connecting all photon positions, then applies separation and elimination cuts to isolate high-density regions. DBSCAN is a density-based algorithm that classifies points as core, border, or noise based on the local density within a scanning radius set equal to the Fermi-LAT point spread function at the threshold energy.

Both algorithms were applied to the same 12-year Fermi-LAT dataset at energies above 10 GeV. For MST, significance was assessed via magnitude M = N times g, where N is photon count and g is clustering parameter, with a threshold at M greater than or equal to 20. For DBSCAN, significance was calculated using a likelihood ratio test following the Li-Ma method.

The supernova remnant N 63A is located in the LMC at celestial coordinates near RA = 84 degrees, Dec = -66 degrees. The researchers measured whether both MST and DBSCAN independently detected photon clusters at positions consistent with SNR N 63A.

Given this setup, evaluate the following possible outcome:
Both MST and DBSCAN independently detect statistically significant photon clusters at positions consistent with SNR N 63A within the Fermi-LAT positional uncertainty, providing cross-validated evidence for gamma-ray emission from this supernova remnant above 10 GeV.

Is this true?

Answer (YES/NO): YES